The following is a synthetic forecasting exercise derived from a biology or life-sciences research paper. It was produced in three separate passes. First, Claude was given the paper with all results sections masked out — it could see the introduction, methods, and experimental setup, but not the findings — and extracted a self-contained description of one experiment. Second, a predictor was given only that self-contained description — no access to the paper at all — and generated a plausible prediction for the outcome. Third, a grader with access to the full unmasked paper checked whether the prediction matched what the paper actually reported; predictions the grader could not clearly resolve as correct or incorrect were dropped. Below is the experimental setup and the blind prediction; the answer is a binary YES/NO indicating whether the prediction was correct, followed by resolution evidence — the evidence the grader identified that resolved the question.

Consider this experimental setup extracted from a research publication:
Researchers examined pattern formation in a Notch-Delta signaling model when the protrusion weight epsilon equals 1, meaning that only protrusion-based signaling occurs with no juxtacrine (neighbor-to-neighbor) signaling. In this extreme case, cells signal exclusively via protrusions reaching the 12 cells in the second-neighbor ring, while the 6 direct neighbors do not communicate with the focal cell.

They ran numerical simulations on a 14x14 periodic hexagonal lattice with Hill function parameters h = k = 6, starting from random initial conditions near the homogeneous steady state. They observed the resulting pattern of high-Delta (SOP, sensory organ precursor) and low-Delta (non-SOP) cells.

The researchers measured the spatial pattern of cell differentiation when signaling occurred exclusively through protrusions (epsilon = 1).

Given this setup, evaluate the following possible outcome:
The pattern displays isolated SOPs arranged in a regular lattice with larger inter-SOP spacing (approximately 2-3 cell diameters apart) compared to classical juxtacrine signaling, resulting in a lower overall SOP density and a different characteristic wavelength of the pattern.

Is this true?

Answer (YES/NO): NO